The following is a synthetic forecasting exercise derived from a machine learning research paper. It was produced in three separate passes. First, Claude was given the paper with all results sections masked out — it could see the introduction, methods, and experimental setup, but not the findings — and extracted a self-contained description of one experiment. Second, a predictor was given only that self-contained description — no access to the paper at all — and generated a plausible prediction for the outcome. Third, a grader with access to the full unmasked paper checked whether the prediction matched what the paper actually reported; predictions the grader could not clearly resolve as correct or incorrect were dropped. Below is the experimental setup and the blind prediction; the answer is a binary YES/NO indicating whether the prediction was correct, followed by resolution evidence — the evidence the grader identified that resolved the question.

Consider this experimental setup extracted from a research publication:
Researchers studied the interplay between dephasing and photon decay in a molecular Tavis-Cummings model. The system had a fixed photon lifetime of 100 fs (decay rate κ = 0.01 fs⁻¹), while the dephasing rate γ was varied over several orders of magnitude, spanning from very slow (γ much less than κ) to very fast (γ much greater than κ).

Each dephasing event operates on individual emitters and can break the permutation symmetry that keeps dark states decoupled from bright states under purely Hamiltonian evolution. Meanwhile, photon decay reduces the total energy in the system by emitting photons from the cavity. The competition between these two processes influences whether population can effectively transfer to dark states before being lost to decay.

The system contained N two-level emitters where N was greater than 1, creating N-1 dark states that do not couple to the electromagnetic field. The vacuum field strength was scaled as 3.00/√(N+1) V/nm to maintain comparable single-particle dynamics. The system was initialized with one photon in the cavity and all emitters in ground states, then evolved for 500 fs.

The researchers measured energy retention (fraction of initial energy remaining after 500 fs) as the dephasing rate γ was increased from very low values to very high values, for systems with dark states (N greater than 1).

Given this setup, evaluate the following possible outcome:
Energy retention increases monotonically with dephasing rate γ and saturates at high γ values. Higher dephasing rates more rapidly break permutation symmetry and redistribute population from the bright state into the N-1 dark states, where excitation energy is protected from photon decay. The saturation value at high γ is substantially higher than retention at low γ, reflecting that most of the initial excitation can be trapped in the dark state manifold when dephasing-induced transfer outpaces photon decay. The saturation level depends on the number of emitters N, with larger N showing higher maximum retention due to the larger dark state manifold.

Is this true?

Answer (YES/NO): NO